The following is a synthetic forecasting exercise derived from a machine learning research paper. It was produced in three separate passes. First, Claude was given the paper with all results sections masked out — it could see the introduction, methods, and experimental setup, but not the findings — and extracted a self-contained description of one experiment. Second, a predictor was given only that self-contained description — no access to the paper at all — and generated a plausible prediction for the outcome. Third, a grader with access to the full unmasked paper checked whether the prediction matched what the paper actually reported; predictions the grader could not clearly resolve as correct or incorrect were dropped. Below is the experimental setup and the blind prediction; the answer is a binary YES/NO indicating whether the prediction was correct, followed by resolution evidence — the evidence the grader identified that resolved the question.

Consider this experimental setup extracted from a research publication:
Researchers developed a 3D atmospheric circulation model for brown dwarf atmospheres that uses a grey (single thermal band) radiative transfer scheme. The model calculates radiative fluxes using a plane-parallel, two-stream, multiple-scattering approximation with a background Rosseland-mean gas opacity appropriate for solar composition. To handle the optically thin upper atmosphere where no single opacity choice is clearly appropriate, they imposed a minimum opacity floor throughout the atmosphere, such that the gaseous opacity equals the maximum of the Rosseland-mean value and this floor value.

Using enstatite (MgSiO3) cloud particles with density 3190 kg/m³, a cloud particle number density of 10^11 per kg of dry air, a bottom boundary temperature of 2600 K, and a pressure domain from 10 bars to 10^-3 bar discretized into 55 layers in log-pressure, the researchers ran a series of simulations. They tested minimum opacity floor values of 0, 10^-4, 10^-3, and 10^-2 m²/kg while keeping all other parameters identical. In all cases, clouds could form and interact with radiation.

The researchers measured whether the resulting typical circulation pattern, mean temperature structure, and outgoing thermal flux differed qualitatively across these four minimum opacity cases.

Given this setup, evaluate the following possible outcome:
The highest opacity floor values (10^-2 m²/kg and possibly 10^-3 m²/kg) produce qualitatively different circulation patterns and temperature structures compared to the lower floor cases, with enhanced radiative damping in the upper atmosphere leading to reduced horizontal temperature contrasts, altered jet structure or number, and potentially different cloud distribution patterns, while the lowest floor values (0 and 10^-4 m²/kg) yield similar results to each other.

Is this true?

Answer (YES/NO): NO